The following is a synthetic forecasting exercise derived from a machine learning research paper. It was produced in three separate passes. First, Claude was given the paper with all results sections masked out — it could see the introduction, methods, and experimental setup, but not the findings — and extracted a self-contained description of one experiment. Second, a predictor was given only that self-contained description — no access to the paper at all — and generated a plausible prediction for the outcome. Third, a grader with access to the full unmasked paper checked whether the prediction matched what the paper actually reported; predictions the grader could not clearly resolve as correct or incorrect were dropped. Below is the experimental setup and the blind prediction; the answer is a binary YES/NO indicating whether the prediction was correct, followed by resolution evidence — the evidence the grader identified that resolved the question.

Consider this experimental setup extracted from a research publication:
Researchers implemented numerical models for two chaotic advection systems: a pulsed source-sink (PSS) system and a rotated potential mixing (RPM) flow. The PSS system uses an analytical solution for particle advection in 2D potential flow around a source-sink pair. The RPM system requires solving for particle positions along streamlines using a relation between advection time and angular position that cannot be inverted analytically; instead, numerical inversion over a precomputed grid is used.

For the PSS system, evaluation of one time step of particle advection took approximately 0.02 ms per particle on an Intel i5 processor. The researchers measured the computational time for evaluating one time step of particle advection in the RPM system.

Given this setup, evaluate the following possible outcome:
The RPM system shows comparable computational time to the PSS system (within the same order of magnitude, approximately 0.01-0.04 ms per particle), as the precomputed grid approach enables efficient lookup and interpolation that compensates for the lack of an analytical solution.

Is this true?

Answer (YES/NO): NO